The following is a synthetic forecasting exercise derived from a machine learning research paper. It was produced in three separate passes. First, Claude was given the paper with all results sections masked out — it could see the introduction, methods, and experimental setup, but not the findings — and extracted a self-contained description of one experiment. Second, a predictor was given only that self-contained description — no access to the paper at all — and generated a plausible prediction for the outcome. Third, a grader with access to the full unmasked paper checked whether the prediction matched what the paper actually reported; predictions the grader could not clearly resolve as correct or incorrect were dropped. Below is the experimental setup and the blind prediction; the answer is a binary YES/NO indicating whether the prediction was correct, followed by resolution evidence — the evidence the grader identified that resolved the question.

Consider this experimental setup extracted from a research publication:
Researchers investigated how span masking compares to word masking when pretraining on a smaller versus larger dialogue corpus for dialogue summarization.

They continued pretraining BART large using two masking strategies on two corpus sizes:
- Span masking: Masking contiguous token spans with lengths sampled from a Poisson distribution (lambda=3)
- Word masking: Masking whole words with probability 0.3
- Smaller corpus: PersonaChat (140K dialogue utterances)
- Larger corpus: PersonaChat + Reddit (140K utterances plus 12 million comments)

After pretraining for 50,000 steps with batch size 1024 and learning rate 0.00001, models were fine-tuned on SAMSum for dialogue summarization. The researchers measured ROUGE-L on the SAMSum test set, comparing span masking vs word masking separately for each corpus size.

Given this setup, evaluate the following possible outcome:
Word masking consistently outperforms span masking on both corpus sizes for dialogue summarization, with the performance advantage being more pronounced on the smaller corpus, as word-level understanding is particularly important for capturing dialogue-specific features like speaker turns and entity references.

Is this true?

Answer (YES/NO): NO